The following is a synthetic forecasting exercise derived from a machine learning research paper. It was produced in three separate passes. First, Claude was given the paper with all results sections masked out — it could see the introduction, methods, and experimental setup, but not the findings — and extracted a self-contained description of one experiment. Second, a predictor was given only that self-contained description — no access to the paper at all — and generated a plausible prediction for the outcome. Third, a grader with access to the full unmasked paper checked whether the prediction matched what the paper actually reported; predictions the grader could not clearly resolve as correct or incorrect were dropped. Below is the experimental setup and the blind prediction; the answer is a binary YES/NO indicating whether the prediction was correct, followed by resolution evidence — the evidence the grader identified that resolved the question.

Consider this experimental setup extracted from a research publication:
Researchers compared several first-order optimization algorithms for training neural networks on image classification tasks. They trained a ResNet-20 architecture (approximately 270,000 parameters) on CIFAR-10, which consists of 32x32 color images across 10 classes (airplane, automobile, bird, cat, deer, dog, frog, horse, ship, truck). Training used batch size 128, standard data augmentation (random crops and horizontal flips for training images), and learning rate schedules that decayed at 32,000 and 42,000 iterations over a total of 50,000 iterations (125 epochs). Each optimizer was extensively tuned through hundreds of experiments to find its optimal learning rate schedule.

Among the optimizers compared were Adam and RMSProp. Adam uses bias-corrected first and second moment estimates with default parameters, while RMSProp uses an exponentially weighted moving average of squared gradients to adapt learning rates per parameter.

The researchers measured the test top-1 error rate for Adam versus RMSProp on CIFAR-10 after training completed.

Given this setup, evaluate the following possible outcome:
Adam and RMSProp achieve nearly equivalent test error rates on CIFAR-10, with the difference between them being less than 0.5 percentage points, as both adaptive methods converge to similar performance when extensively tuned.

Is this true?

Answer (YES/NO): YES